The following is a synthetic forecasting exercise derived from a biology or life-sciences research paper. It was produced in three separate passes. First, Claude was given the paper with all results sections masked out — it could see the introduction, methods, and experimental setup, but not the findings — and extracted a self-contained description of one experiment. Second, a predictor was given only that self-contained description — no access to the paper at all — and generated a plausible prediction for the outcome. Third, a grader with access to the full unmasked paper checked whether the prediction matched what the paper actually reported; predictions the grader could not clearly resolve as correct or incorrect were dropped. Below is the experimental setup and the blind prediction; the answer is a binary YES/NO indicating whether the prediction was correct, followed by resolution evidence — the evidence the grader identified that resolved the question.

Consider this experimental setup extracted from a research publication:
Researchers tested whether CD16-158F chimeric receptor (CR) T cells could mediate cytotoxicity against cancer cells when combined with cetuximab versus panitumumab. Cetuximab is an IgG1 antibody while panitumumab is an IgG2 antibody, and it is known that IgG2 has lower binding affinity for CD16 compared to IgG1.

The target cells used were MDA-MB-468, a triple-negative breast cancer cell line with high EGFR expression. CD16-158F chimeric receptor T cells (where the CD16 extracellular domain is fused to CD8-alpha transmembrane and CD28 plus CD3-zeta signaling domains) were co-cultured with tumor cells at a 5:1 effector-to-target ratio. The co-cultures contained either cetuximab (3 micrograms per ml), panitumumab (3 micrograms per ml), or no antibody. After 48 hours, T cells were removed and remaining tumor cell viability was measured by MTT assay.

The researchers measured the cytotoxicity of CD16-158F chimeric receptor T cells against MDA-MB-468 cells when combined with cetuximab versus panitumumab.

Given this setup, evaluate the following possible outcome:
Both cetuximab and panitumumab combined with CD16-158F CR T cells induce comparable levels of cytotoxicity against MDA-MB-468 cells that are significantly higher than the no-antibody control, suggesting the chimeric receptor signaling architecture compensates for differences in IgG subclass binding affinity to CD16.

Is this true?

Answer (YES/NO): NO